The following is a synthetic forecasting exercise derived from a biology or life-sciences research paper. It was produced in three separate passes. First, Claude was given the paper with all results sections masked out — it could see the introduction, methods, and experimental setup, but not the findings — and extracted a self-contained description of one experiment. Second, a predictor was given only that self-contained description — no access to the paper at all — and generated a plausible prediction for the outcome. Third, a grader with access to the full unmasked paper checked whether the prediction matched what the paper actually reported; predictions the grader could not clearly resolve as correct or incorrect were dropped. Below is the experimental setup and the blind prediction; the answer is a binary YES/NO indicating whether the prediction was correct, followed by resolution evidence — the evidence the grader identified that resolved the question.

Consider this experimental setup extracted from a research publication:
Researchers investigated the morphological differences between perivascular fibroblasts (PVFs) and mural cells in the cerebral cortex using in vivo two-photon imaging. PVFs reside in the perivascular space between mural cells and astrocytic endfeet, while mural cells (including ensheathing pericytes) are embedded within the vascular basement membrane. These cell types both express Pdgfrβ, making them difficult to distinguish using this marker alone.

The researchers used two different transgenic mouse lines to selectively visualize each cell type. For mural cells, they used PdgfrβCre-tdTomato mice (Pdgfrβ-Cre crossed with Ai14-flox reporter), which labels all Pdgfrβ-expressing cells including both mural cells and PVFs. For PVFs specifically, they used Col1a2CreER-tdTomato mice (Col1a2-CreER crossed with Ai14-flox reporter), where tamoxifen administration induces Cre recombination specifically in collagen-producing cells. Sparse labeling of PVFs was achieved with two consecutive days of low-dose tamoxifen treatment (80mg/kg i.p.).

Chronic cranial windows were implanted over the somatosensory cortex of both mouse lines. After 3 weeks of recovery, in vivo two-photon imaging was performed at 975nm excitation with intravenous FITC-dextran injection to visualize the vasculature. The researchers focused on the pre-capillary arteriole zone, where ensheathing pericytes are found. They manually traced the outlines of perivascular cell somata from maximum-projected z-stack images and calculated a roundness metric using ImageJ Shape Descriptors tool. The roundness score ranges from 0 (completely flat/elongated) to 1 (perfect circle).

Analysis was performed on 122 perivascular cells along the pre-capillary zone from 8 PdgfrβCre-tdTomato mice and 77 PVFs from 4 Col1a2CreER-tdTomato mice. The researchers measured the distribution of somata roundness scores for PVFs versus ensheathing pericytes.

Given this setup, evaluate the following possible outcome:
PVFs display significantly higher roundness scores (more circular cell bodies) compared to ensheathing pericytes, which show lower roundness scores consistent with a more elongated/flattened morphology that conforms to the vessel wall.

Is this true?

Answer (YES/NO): NO